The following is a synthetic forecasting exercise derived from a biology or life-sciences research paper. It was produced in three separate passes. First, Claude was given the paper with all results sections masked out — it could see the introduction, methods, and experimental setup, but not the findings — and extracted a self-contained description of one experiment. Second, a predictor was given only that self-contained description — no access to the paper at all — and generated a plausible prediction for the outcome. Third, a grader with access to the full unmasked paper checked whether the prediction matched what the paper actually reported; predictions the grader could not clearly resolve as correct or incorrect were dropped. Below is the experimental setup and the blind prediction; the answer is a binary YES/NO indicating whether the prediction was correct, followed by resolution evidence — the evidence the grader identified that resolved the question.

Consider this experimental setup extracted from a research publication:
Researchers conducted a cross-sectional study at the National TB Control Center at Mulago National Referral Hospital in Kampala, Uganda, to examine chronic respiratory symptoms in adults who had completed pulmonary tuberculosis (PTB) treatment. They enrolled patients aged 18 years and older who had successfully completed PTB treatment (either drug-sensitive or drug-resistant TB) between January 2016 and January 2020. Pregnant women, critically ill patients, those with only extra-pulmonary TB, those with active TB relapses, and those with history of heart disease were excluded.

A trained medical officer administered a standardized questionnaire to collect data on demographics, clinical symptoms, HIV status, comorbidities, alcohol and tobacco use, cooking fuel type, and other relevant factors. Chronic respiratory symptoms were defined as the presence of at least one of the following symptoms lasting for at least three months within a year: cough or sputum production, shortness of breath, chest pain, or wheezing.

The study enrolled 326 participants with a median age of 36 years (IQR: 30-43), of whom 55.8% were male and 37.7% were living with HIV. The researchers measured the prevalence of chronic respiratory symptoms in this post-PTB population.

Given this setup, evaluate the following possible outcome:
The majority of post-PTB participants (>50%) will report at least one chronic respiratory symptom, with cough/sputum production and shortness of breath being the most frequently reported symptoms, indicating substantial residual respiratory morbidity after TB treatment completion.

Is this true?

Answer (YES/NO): NO